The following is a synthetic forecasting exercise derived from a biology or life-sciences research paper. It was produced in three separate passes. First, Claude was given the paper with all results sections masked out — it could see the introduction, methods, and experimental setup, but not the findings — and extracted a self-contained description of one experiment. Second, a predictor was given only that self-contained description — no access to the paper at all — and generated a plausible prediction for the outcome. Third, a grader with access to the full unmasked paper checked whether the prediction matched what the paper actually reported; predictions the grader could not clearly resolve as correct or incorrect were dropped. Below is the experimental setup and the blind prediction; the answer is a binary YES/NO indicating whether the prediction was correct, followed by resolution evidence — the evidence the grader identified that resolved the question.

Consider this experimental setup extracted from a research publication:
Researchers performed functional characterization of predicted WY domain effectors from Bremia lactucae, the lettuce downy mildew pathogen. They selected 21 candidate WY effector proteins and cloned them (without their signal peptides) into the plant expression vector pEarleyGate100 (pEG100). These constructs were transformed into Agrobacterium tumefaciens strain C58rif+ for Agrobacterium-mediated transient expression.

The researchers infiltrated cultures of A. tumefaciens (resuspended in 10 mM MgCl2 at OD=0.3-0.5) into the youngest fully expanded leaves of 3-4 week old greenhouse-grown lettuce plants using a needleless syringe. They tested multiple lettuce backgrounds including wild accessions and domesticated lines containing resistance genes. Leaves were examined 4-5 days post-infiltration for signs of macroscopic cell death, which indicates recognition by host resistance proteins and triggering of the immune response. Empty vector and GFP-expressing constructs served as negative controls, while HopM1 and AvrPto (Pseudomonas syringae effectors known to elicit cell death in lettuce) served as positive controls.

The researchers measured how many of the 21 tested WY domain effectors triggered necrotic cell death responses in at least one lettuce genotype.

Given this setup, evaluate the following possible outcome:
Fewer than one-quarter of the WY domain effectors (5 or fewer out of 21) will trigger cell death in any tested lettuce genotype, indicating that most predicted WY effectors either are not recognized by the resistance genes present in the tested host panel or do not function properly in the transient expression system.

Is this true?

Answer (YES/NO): NO